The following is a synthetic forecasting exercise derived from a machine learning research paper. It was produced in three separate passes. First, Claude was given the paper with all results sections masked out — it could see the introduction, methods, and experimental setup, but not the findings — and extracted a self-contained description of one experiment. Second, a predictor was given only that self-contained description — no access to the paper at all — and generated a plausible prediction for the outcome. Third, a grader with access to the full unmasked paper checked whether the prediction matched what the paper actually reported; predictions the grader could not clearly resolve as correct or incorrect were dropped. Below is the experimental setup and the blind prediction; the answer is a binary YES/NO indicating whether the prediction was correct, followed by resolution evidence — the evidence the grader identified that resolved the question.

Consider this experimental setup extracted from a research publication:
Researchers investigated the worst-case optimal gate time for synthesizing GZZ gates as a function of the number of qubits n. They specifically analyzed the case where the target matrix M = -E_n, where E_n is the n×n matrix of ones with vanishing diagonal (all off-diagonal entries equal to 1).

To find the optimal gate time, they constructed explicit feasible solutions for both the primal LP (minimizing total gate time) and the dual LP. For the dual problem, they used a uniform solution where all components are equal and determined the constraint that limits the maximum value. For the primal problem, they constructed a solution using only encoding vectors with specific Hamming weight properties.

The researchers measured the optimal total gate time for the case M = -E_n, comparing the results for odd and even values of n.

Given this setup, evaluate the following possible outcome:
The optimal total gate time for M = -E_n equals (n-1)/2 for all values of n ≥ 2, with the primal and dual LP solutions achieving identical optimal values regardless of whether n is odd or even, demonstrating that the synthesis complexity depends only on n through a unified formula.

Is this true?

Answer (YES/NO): NO